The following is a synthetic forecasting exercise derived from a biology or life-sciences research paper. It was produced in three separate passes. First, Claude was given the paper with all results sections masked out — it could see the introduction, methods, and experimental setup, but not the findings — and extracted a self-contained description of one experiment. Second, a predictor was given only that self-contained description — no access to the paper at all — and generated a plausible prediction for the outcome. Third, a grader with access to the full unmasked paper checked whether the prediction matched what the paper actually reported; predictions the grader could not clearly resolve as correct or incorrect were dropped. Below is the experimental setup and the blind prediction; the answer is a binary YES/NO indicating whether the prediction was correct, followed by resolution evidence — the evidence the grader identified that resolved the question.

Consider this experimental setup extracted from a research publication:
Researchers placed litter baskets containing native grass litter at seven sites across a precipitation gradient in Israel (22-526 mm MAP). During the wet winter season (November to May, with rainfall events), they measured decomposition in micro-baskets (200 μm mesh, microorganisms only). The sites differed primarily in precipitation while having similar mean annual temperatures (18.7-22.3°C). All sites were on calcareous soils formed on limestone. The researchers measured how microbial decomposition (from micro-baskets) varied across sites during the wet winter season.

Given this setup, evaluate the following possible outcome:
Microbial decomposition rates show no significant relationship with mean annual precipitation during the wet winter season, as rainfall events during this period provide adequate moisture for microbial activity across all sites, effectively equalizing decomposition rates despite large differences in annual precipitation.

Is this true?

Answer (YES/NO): NO